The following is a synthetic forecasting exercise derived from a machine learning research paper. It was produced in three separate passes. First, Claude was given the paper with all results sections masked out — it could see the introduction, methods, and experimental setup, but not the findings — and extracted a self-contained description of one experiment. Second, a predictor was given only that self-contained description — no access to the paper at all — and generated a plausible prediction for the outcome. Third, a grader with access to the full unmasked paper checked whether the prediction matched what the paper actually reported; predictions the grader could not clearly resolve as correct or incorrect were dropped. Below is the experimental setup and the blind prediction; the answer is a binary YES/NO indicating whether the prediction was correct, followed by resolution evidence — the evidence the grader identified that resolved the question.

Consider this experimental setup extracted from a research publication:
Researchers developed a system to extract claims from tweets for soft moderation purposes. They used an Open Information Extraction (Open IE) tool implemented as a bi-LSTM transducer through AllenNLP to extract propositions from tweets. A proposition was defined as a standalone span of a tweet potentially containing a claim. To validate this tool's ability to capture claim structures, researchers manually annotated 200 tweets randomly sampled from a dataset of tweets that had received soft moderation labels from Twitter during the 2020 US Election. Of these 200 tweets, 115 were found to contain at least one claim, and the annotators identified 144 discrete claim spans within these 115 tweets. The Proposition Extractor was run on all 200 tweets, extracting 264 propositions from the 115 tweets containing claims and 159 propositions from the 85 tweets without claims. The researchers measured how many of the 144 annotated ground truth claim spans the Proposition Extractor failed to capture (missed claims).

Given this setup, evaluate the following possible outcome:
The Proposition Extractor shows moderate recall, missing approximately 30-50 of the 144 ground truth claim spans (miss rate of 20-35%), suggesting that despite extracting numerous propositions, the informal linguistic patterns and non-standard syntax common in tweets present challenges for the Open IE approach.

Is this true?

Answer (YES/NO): NO